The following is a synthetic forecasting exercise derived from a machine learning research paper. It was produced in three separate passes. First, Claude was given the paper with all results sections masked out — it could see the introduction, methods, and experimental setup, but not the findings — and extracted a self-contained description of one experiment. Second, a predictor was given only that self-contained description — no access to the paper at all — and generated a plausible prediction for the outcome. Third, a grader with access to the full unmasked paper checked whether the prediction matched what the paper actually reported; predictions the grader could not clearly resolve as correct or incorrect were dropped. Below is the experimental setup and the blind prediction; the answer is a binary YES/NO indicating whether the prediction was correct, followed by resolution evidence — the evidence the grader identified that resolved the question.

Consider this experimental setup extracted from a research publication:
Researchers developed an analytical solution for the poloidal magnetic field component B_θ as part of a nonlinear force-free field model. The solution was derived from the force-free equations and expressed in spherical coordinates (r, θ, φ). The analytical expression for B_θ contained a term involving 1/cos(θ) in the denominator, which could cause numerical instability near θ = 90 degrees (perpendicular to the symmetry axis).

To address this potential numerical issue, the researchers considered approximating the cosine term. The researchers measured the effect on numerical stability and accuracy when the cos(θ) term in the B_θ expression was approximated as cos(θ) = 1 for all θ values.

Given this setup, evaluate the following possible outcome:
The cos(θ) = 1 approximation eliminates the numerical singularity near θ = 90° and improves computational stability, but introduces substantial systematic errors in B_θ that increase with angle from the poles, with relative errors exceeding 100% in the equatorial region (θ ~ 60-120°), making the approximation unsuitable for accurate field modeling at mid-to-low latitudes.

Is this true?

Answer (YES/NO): NO